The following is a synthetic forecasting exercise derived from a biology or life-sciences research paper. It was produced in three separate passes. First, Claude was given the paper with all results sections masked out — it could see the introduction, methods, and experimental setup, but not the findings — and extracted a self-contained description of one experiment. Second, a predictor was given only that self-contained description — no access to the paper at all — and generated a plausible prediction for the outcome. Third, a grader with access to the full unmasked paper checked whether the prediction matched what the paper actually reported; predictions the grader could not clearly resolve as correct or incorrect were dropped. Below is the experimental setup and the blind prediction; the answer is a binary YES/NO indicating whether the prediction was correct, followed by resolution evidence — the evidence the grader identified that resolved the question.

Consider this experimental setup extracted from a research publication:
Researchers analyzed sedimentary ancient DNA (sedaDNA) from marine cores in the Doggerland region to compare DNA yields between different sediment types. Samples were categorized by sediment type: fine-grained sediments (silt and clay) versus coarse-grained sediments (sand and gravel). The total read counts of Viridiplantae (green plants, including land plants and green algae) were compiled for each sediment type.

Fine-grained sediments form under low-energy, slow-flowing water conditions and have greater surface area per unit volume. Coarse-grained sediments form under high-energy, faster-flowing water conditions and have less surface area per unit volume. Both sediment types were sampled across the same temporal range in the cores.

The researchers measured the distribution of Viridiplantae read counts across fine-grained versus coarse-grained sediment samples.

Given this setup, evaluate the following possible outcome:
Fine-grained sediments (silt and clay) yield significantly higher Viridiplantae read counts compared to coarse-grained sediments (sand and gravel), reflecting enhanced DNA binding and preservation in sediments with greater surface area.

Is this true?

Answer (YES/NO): NO